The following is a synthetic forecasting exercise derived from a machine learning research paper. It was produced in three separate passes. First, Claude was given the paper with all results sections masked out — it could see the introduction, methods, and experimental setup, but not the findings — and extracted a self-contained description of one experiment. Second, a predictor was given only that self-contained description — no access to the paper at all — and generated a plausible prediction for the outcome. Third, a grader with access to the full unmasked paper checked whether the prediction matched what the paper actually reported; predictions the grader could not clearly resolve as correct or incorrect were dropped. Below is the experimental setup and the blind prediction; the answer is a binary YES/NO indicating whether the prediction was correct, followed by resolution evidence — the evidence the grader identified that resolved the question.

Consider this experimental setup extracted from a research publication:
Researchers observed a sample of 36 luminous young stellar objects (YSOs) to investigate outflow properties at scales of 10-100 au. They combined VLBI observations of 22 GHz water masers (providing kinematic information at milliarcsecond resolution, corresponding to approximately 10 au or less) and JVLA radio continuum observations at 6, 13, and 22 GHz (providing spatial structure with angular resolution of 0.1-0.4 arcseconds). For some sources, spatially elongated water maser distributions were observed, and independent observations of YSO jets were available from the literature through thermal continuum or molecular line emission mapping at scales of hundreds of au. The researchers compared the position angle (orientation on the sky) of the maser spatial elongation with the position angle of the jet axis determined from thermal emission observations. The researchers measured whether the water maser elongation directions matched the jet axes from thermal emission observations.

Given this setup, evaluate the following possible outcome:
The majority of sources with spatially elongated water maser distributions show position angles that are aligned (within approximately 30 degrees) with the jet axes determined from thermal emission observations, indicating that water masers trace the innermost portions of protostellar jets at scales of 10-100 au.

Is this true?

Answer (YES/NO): YES